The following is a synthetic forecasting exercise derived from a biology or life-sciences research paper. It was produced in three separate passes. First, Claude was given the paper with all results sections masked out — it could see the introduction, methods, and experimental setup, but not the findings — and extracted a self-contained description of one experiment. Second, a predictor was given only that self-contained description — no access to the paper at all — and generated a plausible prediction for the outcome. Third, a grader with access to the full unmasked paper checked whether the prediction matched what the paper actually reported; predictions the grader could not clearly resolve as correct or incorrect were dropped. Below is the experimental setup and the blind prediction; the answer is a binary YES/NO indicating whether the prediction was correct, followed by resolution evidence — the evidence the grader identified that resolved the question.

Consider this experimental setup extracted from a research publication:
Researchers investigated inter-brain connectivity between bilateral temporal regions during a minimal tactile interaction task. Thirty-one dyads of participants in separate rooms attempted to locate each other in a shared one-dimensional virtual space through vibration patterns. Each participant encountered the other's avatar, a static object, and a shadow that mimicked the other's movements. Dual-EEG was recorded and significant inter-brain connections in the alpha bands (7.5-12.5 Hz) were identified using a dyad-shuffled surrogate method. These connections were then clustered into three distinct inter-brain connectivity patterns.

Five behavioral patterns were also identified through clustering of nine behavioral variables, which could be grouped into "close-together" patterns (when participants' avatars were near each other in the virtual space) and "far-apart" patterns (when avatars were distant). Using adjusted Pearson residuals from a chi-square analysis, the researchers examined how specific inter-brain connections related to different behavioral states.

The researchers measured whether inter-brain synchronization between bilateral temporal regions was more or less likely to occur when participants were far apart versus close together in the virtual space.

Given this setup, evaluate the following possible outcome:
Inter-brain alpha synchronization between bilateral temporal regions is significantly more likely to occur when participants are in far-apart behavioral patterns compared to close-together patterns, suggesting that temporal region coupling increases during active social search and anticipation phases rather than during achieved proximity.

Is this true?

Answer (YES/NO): NO